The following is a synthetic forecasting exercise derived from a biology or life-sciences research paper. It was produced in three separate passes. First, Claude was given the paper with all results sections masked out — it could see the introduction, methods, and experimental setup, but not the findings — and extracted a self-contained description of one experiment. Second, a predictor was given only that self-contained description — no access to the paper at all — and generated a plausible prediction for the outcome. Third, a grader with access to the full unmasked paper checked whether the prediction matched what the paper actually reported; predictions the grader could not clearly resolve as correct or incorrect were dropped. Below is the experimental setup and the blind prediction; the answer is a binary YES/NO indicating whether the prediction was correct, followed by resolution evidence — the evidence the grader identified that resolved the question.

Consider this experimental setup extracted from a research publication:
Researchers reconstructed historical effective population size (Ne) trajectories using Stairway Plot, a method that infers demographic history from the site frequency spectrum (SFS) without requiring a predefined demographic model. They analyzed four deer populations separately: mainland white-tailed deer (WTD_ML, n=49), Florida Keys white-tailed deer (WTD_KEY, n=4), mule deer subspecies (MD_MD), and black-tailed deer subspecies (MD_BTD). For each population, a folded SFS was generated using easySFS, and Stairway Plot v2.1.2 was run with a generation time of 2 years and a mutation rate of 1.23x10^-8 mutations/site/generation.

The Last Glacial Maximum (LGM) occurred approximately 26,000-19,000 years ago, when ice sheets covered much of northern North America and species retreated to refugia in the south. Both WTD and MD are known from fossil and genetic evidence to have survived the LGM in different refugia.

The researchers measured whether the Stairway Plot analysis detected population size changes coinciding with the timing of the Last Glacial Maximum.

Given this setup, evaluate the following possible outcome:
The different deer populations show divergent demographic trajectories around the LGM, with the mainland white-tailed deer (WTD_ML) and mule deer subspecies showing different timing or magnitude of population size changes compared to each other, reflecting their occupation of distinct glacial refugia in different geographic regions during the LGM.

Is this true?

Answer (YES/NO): NO